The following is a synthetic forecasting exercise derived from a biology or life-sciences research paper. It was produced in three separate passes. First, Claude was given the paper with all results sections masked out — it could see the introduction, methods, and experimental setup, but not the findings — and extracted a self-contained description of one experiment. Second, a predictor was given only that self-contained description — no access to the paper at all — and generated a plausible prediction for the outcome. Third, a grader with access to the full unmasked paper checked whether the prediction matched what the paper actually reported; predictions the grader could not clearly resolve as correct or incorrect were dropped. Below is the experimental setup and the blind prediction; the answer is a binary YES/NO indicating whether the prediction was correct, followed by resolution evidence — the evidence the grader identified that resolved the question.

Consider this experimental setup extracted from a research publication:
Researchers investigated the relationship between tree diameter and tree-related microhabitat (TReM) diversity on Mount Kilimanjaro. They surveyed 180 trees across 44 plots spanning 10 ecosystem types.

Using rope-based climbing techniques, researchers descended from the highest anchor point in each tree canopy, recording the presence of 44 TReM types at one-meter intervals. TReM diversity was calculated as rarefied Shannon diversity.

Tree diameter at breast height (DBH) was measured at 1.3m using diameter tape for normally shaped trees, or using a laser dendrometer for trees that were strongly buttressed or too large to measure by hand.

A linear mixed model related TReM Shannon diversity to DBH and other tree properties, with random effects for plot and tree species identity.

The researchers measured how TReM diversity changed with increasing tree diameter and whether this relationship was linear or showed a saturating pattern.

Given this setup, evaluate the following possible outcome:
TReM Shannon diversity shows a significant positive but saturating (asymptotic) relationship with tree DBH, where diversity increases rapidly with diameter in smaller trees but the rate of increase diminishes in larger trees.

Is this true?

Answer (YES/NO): YES